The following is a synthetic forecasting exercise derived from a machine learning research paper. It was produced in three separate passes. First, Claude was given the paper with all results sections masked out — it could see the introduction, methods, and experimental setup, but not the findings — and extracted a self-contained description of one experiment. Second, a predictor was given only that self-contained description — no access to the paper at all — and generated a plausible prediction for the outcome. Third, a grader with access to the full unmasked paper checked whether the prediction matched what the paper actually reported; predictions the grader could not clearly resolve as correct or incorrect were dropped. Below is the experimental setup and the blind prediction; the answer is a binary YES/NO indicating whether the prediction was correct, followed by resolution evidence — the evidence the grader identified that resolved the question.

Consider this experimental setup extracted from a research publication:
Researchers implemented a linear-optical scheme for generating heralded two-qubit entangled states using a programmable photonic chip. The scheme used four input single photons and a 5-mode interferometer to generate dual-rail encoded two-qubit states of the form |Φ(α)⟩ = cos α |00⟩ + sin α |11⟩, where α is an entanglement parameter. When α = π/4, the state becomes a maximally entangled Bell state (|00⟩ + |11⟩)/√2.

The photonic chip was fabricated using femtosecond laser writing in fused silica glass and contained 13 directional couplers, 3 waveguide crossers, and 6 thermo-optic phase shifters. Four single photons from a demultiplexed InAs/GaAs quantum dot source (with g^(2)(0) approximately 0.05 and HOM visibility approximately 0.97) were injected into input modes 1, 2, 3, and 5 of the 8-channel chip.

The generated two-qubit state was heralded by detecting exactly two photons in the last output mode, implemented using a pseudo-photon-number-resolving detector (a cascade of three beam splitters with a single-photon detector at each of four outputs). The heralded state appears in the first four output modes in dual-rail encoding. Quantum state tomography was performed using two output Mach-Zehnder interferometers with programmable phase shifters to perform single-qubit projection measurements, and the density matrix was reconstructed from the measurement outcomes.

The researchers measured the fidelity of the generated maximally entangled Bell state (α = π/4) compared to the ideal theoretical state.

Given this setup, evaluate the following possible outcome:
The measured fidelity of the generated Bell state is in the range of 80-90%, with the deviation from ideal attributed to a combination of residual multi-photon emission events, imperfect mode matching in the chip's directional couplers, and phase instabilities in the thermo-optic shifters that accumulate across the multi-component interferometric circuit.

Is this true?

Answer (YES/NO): NO